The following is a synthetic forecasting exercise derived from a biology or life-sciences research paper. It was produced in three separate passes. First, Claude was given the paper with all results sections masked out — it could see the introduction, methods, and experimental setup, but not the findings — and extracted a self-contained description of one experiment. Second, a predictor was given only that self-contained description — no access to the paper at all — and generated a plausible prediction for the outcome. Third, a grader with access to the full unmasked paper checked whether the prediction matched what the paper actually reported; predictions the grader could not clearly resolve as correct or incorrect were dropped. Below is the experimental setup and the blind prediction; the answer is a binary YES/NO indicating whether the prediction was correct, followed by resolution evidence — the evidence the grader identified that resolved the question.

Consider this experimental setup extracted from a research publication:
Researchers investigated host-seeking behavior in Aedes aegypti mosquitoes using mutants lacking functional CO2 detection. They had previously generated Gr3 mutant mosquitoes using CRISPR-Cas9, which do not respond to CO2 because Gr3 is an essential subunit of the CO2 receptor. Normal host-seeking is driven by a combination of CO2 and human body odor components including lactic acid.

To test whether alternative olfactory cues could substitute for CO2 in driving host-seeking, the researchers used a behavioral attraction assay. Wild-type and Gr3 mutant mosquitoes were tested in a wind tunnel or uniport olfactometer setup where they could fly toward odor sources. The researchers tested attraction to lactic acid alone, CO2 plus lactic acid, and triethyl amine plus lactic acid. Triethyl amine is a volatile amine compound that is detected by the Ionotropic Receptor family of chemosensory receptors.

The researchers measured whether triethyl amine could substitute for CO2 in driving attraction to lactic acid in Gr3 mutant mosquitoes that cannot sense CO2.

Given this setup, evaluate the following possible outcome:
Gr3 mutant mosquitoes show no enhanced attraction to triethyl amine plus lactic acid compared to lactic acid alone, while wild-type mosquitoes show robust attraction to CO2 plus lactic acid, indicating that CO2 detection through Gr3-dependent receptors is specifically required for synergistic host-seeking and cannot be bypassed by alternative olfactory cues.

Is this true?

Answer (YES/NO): NO